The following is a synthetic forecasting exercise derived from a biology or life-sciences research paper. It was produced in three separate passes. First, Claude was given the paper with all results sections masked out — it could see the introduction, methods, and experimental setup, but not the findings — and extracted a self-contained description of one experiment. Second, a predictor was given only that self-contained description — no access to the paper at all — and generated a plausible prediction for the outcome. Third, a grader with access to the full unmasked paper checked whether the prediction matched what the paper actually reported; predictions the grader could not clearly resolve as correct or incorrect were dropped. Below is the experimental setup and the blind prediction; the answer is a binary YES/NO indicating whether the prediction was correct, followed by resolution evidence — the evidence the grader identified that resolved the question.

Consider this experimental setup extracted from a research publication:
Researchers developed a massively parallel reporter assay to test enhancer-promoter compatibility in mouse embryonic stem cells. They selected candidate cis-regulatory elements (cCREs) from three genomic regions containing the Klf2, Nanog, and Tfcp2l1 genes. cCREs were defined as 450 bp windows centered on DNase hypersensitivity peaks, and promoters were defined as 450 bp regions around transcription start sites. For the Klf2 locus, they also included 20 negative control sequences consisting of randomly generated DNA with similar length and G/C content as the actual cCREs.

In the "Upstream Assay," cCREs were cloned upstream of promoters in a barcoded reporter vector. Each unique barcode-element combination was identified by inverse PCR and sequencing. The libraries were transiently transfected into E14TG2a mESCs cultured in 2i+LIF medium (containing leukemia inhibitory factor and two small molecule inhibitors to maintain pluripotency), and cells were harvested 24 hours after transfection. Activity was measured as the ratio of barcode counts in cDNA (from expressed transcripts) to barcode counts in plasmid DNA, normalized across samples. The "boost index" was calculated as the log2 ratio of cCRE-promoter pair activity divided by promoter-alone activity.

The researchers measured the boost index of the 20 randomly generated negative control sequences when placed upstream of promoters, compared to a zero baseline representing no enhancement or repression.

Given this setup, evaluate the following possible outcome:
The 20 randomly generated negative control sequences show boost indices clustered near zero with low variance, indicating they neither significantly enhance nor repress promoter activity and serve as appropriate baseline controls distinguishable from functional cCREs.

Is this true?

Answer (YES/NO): NO